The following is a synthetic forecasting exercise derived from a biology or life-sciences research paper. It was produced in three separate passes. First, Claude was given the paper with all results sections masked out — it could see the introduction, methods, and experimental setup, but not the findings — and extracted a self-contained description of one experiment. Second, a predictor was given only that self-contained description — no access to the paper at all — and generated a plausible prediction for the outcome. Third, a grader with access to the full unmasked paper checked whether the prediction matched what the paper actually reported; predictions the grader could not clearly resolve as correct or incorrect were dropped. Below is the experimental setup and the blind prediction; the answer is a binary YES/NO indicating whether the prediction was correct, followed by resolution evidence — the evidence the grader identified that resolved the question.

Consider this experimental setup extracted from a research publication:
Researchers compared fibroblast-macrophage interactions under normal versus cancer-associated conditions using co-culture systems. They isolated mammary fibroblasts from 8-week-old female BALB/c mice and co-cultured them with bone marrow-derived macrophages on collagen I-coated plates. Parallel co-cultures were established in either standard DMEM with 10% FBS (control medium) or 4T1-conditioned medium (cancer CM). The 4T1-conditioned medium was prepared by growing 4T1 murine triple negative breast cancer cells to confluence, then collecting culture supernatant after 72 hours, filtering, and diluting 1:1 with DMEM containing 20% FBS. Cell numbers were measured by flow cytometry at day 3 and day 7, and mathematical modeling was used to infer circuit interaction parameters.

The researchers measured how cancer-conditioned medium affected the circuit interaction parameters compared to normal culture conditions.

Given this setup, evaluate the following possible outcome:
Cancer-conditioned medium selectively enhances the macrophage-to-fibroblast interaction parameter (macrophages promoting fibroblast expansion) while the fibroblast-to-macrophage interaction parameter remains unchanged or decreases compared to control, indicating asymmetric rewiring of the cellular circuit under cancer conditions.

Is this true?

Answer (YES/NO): NO